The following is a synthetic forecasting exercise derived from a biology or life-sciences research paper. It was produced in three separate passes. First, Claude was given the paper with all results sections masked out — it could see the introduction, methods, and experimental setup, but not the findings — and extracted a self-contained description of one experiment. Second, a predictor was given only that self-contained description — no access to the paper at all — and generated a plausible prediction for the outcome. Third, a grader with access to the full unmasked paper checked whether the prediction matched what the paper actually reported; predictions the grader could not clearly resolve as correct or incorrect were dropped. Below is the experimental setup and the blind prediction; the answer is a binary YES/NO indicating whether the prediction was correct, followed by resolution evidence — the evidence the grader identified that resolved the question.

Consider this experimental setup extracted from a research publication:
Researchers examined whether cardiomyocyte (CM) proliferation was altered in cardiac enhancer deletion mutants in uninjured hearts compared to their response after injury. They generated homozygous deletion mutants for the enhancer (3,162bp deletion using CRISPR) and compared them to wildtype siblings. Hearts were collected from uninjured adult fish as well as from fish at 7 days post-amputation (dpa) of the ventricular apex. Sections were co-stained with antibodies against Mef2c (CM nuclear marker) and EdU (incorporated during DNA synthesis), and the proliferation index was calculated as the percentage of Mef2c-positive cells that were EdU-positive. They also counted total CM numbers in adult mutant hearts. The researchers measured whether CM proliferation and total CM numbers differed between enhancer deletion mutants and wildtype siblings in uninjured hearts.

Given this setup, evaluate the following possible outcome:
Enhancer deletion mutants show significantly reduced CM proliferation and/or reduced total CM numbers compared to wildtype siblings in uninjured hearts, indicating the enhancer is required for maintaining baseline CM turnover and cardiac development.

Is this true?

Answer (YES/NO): NO